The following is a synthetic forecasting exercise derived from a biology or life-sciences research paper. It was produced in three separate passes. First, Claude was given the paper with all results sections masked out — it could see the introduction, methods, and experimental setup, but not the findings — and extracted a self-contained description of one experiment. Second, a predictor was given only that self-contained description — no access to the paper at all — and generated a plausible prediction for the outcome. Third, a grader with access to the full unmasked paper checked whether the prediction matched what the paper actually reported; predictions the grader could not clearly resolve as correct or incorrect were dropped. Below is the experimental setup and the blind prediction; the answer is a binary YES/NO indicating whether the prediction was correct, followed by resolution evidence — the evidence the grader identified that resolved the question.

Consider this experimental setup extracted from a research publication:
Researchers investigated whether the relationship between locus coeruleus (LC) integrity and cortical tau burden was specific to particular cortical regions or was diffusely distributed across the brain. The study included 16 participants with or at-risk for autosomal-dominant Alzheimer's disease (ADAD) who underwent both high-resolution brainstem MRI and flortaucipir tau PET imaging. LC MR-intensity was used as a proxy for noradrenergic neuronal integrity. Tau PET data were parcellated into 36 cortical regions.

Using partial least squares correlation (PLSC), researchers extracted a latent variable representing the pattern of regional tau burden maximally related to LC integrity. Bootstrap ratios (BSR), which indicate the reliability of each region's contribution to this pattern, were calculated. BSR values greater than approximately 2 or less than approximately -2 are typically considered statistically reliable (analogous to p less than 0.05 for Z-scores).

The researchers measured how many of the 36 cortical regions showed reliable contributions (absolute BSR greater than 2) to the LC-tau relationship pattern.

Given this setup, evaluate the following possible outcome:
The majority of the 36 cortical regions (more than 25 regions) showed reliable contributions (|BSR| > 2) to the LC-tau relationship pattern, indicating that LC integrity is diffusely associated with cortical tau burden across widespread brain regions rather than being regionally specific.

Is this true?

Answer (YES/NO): NO